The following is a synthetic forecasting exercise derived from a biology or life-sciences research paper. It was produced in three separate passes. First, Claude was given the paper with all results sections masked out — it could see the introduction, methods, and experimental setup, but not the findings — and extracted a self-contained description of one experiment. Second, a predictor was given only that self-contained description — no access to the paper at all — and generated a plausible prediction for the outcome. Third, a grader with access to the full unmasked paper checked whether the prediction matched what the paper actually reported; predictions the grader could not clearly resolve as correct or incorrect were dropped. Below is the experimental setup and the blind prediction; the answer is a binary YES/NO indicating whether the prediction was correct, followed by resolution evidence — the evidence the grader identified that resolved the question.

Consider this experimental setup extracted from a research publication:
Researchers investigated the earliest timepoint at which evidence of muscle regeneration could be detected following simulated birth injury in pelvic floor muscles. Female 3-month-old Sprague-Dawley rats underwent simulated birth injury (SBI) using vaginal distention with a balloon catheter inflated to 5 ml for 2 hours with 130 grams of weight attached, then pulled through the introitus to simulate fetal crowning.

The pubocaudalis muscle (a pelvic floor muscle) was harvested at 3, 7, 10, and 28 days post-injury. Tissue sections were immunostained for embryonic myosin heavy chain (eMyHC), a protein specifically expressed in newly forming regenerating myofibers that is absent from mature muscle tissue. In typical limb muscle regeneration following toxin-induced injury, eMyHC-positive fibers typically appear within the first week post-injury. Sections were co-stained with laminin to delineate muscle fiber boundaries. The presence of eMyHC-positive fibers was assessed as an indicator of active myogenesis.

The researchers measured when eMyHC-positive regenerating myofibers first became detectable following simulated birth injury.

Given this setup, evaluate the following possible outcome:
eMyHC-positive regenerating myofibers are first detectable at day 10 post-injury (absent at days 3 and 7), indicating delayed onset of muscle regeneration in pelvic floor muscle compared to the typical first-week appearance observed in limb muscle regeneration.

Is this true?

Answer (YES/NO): NO